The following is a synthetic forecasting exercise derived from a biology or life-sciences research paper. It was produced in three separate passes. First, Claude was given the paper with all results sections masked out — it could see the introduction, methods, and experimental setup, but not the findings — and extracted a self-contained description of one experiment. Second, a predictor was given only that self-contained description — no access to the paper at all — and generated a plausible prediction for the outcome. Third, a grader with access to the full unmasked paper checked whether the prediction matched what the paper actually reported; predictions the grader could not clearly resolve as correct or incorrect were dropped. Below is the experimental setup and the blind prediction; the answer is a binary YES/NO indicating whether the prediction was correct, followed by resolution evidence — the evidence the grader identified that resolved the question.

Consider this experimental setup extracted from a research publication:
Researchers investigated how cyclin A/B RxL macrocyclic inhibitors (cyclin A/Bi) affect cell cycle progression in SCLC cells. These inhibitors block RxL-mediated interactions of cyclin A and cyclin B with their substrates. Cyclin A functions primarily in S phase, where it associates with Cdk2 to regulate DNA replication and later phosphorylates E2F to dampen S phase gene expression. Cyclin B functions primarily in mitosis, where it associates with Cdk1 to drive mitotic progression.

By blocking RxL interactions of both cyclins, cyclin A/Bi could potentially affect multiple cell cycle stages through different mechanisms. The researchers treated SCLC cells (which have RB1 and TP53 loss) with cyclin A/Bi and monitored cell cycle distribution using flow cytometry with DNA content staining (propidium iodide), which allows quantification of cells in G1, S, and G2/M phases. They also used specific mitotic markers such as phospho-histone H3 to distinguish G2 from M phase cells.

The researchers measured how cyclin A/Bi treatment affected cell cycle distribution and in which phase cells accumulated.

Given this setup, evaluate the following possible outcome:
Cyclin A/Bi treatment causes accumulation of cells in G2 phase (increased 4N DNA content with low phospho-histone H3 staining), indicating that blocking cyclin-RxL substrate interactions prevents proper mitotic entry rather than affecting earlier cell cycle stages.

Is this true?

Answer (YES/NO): NO